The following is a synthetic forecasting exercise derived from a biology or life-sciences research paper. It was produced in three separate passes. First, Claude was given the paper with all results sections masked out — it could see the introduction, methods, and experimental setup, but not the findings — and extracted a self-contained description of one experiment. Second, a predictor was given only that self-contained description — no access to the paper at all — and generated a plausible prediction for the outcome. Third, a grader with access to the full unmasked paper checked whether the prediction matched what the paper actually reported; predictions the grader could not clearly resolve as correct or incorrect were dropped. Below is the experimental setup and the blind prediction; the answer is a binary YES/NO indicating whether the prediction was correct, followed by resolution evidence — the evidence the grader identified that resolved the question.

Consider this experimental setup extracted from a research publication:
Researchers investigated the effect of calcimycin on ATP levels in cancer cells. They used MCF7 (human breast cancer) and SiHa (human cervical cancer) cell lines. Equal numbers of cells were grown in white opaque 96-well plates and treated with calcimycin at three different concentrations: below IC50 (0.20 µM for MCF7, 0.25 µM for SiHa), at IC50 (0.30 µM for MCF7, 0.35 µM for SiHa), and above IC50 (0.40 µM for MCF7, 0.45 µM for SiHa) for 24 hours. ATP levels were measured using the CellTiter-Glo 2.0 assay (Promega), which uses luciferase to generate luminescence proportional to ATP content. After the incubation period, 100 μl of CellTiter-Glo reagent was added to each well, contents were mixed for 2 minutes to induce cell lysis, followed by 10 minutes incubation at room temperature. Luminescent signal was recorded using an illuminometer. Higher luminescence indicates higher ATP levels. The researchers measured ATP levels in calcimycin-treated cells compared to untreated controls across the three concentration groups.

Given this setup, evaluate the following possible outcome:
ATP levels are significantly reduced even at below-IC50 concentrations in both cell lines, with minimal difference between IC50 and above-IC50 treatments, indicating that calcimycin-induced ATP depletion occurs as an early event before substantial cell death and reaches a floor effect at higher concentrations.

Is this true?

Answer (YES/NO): NO